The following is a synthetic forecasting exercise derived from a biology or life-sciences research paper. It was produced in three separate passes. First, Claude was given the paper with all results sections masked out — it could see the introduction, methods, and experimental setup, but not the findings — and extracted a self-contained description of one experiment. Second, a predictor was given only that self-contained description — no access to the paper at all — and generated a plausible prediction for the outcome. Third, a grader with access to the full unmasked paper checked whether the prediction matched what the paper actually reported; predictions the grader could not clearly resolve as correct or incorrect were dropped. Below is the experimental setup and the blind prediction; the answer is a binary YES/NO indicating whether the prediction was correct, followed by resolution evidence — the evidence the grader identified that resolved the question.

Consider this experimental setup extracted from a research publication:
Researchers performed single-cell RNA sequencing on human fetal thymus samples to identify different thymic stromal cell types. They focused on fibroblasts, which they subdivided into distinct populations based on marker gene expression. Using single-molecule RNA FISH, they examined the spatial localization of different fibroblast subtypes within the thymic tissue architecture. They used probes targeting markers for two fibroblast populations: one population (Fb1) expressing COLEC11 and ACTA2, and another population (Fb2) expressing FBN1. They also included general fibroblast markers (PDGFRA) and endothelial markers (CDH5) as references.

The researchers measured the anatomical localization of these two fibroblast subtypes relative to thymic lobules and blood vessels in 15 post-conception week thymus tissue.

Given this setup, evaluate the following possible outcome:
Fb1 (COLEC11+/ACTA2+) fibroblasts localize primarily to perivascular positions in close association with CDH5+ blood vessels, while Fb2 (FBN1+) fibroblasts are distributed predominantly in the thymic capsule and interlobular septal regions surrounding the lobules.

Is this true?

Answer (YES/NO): NO